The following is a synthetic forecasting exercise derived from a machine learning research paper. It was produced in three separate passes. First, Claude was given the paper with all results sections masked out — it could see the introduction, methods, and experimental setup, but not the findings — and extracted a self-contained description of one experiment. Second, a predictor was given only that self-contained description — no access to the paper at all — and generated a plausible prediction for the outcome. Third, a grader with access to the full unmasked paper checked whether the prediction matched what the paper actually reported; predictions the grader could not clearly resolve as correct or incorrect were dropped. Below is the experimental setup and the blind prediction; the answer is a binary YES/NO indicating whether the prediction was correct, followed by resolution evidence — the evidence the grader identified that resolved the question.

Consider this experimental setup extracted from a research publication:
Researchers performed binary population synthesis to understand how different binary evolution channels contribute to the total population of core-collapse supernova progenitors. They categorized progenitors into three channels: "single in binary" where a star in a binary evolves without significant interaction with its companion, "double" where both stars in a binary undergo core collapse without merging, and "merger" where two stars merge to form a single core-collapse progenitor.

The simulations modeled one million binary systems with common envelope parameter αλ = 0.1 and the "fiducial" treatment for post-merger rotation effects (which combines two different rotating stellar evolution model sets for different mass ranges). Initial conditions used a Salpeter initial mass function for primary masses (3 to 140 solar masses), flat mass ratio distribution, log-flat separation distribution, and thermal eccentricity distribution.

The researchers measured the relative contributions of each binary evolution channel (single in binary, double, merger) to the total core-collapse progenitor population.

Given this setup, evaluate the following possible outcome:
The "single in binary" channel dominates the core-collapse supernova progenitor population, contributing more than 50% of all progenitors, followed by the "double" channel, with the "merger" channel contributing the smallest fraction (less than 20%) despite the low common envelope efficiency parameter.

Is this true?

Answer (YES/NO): NO